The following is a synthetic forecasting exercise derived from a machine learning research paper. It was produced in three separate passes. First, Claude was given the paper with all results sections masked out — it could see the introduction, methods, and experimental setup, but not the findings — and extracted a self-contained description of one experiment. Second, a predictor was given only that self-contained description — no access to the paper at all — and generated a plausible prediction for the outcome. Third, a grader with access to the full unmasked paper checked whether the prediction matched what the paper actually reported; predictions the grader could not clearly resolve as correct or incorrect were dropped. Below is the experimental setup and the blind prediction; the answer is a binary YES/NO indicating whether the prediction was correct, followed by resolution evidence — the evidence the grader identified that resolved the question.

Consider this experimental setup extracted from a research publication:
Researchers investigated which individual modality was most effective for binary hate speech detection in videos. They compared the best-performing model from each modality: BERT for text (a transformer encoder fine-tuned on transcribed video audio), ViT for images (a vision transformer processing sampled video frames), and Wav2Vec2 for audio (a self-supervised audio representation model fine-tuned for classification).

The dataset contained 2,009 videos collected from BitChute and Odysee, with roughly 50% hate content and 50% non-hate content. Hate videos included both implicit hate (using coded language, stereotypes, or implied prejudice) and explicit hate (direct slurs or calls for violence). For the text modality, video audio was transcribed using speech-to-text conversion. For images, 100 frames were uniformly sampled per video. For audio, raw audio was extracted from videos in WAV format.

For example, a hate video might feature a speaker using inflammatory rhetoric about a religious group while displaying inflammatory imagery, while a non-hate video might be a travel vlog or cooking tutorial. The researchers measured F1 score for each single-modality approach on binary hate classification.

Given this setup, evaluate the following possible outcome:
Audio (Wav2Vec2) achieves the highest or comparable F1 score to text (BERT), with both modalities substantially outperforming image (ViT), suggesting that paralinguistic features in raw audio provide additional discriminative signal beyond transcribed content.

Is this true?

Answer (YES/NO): NO